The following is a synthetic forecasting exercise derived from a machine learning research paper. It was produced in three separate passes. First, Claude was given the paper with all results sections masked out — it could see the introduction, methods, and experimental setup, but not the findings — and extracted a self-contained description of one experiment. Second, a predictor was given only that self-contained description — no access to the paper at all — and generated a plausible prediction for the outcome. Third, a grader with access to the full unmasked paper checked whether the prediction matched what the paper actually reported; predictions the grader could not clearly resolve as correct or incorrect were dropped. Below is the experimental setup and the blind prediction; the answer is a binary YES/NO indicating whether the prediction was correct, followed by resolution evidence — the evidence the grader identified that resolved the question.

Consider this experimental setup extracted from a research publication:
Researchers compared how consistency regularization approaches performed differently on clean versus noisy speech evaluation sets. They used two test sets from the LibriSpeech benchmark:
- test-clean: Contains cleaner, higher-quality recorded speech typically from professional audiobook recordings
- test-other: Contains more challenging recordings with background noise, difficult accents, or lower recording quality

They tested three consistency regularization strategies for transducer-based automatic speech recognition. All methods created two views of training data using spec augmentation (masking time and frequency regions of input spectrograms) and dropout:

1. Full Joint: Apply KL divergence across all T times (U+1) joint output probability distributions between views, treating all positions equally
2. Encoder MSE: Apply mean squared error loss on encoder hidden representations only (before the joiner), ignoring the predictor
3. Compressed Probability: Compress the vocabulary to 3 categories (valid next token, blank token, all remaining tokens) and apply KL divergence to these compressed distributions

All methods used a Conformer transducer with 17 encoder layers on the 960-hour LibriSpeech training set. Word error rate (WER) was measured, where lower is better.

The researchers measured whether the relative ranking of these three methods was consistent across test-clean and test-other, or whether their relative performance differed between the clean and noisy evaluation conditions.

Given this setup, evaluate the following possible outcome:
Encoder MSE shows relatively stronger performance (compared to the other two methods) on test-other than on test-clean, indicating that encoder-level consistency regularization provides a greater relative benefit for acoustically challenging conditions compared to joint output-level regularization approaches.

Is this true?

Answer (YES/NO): NO